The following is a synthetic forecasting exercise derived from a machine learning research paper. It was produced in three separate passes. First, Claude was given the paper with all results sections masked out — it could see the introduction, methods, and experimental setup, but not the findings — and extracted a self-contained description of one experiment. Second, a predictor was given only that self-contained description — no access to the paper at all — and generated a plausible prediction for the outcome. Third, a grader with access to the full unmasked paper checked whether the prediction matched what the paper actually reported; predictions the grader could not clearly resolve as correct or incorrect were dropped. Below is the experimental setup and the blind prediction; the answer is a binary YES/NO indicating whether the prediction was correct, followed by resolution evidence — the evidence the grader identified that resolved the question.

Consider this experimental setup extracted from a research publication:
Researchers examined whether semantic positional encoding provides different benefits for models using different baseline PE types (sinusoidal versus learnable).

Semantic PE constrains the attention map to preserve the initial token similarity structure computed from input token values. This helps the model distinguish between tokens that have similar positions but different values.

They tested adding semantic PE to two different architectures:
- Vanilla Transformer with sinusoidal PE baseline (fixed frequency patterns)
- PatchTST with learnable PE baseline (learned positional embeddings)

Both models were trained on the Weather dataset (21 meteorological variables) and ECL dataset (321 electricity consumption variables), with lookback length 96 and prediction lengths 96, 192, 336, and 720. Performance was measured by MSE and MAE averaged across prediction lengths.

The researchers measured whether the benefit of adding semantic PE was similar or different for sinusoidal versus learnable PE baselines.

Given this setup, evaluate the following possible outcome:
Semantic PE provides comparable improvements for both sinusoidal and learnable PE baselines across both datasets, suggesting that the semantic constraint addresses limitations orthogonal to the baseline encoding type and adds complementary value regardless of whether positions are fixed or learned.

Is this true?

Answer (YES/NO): NO